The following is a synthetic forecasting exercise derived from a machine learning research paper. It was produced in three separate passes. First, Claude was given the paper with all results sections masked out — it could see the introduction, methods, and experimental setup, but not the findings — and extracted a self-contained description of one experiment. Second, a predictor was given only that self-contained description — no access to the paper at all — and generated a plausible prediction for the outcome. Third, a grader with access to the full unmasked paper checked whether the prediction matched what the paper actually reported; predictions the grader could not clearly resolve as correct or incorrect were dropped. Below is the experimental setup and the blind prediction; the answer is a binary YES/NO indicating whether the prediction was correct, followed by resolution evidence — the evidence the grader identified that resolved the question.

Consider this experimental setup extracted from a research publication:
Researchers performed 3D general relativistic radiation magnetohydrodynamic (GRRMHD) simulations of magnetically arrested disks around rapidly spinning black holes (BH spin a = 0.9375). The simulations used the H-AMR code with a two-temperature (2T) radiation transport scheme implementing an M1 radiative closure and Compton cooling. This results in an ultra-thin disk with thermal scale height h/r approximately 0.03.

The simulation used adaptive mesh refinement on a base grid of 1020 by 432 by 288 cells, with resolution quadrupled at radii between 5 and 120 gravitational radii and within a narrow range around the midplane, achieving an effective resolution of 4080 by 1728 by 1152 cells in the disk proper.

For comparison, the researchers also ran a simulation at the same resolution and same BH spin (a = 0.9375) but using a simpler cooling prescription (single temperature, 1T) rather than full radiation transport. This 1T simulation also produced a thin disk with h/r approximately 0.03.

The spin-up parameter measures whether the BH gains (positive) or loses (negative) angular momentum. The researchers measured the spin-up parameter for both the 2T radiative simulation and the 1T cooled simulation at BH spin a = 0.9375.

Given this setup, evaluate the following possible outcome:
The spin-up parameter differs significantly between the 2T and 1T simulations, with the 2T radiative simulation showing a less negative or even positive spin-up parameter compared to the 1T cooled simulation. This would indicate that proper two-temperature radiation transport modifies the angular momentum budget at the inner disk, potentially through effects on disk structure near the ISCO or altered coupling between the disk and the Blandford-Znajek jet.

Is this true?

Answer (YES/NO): NO